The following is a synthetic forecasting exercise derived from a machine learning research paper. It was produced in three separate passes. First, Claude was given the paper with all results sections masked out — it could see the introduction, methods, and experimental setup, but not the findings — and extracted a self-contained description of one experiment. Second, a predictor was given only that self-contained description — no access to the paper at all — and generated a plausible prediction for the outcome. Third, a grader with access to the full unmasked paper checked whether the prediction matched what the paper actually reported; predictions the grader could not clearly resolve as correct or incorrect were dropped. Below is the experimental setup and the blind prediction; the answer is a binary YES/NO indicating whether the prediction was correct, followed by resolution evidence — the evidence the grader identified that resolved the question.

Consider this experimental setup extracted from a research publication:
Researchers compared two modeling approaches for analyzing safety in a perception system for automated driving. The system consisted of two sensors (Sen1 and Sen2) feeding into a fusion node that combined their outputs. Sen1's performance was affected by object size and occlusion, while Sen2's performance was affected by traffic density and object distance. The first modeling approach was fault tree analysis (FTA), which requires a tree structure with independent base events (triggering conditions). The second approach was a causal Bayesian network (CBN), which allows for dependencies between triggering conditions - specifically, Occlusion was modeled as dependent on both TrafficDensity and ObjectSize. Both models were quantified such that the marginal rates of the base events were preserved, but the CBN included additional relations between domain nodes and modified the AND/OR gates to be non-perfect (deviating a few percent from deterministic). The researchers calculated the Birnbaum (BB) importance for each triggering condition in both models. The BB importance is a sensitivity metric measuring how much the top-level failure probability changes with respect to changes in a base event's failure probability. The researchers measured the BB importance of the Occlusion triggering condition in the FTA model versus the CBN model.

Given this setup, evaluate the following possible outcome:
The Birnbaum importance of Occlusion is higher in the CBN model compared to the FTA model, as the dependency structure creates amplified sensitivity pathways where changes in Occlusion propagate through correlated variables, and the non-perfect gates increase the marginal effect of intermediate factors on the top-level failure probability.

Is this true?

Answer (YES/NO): YES